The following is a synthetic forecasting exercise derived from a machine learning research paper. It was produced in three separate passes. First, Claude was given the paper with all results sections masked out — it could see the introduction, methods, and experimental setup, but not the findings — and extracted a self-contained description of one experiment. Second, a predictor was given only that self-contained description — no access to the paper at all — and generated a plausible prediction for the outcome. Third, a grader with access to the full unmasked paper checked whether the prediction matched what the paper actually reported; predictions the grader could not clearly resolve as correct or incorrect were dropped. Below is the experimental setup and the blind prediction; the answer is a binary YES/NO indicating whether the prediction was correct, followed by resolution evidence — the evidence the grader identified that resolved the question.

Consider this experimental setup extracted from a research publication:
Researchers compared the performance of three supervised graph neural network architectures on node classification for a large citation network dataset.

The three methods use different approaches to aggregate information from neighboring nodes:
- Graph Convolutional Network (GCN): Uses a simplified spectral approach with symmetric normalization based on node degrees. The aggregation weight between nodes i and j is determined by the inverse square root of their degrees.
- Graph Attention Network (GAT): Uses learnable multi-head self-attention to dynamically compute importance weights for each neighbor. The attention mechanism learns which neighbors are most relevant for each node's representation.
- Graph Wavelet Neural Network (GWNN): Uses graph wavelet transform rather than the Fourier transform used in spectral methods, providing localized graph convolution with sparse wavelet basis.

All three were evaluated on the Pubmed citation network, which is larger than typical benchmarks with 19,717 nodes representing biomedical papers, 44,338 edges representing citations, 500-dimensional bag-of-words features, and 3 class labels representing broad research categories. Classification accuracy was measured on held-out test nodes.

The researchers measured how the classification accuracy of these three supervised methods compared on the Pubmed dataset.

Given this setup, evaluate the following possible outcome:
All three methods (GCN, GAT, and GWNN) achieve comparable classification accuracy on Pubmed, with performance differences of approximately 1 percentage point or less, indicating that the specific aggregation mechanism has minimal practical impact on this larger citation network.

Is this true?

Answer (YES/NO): YES